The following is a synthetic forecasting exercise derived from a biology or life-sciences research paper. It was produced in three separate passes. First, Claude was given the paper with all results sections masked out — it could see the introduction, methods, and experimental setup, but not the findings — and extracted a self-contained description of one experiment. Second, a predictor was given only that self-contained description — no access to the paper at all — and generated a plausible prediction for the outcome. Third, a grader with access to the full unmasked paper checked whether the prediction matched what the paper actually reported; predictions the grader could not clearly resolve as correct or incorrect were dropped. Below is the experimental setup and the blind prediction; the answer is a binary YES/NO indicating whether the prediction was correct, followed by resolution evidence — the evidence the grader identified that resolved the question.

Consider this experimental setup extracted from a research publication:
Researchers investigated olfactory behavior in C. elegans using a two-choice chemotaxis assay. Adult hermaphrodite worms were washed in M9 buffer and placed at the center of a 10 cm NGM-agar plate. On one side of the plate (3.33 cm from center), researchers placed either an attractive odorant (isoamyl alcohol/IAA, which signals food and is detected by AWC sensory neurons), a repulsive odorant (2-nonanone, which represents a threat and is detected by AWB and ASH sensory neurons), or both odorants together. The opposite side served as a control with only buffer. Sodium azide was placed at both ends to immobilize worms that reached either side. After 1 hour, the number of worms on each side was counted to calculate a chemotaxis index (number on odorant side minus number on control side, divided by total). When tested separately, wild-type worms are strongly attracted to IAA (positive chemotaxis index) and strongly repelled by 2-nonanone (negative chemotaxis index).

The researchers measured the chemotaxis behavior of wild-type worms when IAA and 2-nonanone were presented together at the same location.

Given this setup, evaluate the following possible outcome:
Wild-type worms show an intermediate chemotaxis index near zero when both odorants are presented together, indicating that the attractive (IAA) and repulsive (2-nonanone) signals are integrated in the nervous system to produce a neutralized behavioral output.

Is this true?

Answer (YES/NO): NO